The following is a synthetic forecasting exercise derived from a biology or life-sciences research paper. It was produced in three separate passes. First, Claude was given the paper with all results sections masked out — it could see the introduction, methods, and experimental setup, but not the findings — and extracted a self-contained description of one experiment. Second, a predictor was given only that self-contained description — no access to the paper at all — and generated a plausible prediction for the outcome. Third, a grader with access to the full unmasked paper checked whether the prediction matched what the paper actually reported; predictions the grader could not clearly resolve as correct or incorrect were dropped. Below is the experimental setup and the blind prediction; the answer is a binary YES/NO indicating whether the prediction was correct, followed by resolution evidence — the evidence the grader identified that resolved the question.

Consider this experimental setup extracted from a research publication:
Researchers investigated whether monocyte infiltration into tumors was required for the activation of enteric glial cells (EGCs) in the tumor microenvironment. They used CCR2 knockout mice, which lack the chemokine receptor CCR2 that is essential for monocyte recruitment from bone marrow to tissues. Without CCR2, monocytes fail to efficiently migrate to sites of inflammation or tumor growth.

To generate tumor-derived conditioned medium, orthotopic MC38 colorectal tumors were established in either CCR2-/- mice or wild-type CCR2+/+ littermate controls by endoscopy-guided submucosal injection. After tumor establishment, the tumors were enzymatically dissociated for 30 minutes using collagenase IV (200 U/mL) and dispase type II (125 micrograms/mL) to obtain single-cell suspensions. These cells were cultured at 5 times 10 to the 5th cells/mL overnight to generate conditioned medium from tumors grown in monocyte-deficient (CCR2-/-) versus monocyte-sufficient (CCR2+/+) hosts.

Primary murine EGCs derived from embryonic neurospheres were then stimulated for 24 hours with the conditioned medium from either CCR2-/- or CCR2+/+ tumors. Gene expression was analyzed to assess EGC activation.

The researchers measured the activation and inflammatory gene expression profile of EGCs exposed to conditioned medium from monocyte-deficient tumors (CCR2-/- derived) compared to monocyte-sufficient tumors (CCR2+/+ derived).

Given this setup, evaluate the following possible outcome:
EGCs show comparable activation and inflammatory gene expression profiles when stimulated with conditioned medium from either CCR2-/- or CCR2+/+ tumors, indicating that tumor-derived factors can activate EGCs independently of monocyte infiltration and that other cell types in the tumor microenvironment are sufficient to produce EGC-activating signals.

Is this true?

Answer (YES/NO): NO